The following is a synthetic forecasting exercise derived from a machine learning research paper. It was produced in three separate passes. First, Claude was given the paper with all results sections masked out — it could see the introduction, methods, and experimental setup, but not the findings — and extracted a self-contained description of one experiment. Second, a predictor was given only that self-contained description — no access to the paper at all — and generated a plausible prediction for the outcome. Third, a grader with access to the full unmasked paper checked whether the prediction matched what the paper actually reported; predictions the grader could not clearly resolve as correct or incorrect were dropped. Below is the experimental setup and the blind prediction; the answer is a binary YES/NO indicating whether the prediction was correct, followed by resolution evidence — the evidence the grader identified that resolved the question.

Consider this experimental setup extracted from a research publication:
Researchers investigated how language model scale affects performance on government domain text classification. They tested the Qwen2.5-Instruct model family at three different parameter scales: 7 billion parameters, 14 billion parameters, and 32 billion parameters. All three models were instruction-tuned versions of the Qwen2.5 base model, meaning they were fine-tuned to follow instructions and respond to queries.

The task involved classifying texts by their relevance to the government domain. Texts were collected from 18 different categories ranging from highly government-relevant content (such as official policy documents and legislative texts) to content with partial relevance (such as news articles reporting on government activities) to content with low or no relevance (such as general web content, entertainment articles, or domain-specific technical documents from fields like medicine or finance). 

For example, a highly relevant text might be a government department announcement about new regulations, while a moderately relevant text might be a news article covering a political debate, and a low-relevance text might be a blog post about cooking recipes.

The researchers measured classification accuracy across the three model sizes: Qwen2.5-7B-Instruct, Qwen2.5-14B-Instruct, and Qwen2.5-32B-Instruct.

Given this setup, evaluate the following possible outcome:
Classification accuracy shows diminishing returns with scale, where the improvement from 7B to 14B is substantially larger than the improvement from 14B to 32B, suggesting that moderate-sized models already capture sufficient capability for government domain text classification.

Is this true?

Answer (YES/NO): YES